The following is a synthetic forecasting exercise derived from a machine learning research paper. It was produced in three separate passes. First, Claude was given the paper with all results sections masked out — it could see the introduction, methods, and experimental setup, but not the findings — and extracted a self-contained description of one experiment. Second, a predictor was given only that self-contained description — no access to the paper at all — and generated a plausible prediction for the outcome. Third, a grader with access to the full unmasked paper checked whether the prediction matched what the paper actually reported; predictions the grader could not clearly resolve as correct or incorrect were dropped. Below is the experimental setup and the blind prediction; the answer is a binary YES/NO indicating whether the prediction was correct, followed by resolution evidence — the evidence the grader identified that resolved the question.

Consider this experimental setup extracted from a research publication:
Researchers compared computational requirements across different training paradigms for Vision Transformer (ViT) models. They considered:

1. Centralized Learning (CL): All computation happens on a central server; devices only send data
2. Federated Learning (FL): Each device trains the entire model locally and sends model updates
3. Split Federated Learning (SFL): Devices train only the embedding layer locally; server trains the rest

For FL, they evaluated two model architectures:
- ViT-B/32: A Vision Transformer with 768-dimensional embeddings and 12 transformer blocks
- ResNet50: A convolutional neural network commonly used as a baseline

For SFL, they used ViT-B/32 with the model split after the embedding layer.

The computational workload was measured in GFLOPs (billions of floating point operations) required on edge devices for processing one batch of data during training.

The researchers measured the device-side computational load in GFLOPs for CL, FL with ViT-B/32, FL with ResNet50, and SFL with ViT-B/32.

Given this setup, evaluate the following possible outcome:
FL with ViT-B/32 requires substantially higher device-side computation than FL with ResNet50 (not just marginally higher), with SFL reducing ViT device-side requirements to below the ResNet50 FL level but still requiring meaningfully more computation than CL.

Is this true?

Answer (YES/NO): NO